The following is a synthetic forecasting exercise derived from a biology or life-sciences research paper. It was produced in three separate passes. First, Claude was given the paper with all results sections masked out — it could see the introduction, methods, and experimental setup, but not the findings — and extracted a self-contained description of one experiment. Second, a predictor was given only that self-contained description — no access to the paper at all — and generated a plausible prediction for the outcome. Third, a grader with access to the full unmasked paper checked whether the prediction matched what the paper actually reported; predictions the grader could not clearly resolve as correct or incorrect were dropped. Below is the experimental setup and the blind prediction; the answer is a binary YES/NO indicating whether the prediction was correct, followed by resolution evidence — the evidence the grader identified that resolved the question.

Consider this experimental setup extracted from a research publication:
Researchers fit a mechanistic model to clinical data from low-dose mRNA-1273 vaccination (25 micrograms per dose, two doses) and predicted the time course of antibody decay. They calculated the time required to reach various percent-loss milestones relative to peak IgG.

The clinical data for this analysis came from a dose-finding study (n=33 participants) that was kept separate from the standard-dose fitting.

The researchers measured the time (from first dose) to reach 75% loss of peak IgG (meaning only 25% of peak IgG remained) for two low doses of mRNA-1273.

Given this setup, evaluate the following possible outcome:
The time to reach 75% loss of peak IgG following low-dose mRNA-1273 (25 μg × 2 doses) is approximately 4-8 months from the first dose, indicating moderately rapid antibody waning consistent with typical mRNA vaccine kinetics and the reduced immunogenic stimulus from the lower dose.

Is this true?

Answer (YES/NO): YES